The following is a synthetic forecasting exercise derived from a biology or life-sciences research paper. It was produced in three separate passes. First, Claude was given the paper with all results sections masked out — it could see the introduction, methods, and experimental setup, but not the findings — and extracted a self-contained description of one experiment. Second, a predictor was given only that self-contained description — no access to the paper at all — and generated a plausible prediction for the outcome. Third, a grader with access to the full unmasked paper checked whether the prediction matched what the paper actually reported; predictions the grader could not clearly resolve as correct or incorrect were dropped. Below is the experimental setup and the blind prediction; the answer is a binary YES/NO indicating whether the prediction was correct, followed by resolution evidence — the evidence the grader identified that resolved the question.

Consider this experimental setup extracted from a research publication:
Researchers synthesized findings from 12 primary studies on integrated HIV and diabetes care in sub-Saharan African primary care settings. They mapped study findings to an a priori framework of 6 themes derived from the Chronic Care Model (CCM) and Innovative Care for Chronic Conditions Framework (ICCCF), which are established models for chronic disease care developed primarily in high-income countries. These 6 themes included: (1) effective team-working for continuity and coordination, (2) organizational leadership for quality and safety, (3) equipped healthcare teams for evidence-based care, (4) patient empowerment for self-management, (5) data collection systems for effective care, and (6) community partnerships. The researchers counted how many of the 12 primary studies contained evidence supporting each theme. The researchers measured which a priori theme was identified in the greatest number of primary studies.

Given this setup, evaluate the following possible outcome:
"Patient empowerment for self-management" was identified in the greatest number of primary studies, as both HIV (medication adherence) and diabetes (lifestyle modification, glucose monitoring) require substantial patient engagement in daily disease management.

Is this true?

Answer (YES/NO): NO